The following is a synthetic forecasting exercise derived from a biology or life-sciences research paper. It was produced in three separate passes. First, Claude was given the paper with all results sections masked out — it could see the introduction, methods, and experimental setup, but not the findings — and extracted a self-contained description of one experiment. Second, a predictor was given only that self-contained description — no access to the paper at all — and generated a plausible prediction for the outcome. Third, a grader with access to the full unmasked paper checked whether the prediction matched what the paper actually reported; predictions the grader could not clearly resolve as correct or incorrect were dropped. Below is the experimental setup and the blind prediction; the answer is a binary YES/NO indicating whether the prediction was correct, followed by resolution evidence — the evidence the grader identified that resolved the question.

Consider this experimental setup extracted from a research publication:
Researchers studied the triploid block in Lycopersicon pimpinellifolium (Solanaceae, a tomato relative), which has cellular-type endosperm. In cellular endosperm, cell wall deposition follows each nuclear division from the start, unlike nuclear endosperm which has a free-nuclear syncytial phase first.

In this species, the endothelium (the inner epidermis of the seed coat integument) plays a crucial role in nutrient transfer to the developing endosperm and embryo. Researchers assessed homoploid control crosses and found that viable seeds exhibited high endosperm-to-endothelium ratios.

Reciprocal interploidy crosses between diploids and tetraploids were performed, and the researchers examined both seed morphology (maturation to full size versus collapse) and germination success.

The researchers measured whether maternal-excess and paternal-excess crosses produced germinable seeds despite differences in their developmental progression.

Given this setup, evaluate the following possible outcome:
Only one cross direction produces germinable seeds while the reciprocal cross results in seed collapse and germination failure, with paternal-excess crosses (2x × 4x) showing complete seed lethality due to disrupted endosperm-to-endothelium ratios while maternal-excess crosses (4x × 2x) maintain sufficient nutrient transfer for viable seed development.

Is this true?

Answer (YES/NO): NO